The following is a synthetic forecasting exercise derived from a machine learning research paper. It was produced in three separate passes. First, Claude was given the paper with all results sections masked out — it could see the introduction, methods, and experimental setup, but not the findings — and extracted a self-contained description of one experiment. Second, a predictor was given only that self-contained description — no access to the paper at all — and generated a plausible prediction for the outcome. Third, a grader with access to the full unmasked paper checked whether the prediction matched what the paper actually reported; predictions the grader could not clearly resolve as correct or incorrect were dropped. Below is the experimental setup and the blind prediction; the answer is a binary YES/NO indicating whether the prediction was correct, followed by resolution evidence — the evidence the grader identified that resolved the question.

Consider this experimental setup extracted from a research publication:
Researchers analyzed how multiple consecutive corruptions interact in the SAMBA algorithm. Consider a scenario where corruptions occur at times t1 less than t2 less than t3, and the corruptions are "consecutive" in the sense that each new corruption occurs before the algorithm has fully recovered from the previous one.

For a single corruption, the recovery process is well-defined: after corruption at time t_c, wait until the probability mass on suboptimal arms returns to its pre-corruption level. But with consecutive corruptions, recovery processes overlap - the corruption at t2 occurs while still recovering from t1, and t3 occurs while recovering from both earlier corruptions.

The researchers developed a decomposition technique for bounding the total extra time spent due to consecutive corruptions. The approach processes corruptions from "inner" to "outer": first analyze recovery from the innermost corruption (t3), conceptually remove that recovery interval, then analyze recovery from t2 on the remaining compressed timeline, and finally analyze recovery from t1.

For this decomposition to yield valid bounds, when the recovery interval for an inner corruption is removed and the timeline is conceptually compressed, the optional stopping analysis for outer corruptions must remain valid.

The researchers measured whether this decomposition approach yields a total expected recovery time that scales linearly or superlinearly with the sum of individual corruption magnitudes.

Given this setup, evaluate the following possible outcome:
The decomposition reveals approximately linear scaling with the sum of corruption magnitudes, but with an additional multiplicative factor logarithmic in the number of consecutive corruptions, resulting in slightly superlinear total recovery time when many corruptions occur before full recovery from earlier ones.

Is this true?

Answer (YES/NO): NO